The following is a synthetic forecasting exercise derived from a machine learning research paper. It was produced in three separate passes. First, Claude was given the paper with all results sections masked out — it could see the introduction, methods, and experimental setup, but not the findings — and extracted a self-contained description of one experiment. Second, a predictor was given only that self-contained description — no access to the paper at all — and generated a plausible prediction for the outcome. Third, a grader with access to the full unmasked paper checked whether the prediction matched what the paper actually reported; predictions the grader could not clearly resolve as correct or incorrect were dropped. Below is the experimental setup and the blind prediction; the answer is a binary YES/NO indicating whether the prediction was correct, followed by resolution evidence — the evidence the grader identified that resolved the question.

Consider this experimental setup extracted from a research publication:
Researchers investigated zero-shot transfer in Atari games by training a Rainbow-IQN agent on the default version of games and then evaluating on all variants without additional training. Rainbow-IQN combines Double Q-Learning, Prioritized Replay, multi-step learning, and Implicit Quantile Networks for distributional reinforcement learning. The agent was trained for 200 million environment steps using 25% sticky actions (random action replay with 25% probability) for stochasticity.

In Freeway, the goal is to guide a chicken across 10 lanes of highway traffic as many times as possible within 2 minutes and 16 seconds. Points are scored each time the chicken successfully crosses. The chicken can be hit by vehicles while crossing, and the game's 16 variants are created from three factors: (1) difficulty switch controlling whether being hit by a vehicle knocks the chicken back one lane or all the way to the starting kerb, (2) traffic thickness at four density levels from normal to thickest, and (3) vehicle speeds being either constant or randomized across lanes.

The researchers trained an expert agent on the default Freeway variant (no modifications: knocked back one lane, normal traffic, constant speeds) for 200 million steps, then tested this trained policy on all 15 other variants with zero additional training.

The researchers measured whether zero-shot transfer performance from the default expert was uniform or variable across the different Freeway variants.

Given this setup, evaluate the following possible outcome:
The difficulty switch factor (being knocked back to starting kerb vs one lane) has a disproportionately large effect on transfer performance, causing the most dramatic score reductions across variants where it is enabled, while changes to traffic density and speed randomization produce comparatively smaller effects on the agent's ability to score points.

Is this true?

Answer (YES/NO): NO